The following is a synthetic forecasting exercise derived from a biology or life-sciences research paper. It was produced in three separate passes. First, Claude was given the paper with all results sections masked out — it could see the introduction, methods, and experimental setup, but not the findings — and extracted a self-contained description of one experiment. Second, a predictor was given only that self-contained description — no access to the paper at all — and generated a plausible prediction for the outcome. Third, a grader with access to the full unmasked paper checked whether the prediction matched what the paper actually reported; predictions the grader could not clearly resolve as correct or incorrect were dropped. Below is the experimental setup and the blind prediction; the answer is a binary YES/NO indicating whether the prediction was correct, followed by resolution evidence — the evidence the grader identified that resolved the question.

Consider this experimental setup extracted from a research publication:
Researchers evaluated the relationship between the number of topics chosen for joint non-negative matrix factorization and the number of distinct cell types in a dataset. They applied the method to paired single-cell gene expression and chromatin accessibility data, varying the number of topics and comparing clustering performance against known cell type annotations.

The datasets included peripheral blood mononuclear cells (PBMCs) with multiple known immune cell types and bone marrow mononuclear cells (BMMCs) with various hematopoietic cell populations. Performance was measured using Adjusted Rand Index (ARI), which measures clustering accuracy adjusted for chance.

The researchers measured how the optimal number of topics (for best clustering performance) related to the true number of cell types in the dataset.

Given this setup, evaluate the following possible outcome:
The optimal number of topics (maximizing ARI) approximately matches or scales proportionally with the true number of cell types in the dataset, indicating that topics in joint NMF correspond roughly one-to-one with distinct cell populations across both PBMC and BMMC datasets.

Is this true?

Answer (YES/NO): YES